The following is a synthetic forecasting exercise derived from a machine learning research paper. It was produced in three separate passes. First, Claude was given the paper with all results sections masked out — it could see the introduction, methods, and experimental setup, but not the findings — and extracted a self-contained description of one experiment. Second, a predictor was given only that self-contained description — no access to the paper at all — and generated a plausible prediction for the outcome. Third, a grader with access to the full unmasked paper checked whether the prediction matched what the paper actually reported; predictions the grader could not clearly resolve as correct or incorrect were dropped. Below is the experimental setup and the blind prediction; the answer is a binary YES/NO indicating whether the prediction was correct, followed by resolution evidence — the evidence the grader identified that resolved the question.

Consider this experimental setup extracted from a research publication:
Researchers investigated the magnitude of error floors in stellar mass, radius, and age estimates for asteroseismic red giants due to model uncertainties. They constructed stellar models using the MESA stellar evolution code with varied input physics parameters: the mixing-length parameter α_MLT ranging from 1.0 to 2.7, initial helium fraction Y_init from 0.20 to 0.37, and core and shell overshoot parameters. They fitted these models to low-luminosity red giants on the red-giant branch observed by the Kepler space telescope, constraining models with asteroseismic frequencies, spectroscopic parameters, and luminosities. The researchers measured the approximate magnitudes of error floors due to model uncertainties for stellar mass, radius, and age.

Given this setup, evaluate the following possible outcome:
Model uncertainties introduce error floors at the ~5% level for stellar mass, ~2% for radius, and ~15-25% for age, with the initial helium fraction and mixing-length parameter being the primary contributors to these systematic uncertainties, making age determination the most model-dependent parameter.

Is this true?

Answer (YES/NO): NO